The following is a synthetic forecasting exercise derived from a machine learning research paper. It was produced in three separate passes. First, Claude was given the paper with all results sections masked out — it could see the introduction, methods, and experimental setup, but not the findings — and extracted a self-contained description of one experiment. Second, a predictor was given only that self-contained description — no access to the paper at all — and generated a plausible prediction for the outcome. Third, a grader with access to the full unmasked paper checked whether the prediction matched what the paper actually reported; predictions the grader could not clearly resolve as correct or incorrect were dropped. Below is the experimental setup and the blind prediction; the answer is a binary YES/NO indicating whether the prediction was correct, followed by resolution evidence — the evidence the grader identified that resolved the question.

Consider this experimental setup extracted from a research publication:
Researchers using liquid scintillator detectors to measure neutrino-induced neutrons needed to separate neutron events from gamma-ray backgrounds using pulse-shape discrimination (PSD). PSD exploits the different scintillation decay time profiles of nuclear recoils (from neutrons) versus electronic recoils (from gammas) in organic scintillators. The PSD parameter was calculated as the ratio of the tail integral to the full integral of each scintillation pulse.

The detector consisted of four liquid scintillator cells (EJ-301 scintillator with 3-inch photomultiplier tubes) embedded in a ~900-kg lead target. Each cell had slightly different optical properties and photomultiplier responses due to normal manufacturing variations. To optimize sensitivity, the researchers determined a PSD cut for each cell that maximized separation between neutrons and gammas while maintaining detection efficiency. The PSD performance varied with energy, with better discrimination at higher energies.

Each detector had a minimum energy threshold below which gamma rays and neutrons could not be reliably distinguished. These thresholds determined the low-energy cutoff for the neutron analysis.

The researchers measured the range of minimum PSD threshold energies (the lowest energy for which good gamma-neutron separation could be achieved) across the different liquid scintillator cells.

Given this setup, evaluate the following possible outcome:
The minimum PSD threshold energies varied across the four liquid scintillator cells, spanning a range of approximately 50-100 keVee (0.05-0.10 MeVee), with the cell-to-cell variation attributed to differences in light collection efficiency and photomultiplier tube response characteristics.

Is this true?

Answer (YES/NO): NO